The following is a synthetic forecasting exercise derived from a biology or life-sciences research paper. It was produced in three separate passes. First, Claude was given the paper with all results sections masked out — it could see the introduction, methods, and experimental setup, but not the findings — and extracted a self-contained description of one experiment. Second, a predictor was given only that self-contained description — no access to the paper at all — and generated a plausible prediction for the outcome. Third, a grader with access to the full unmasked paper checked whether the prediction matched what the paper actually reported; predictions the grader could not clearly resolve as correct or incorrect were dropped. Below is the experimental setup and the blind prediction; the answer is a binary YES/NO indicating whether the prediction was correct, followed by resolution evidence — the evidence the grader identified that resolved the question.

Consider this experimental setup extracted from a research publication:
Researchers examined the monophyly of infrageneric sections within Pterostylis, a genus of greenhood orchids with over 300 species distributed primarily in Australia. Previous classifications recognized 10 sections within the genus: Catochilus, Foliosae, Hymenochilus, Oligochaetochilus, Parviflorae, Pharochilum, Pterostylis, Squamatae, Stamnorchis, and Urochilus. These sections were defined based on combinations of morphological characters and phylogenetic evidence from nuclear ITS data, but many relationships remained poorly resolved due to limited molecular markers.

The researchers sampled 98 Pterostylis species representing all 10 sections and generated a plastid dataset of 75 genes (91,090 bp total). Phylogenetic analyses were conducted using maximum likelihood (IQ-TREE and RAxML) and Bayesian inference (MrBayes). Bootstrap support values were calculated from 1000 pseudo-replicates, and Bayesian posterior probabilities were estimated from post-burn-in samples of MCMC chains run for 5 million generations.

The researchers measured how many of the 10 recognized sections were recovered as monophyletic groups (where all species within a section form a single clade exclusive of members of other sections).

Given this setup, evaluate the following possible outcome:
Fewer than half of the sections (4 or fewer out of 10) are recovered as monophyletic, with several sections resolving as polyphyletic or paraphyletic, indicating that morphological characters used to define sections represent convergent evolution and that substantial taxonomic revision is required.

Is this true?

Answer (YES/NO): NO